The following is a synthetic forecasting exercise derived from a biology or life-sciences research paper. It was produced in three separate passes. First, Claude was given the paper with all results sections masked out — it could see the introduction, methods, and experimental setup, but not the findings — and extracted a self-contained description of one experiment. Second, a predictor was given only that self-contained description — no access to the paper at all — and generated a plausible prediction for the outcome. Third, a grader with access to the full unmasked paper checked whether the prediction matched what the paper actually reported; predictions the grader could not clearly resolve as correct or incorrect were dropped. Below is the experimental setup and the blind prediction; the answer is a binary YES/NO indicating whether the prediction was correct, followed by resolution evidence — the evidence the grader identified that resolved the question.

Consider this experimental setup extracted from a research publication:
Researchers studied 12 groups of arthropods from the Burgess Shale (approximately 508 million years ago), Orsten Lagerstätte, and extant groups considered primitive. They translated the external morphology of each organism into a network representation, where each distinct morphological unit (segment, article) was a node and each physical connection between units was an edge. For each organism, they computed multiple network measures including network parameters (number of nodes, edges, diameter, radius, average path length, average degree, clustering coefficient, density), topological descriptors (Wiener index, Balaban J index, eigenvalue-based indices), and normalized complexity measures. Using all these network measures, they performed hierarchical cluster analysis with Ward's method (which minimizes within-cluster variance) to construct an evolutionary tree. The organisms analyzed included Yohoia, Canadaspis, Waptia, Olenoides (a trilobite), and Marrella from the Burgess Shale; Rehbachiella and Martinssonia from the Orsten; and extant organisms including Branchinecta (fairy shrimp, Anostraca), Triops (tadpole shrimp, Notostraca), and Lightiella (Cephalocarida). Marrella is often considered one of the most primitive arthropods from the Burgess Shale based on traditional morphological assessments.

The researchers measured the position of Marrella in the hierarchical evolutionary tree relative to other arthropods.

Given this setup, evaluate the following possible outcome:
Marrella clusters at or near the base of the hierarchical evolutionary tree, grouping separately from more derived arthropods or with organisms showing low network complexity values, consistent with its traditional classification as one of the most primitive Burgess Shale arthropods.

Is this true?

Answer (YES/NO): NO